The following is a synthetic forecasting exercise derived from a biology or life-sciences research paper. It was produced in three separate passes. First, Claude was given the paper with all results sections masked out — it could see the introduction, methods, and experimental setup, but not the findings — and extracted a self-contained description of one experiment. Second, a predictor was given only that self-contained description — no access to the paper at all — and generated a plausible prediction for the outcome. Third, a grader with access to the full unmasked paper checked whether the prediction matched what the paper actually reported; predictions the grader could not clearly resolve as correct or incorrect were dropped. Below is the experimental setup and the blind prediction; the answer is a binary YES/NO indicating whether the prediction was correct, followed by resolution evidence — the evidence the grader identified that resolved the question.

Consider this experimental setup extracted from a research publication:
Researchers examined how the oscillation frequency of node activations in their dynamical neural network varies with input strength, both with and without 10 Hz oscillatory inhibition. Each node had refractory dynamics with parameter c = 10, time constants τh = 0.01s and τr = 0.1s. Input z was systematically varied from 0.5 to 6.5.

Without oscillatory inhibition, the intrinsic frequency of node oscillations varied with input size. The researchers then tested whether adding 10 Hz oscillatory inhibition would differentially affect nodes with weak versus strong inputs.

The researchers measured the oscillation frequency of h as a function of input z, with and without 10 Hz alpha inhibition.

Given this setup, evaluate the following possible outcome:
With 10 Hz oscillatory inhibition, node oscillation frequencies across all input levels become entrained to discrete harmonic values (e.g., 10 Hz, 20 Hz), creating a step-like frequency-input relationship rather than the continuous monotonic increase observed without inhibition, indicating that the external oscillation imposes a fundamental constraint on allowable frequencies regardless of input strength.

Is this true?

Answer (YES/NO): NO